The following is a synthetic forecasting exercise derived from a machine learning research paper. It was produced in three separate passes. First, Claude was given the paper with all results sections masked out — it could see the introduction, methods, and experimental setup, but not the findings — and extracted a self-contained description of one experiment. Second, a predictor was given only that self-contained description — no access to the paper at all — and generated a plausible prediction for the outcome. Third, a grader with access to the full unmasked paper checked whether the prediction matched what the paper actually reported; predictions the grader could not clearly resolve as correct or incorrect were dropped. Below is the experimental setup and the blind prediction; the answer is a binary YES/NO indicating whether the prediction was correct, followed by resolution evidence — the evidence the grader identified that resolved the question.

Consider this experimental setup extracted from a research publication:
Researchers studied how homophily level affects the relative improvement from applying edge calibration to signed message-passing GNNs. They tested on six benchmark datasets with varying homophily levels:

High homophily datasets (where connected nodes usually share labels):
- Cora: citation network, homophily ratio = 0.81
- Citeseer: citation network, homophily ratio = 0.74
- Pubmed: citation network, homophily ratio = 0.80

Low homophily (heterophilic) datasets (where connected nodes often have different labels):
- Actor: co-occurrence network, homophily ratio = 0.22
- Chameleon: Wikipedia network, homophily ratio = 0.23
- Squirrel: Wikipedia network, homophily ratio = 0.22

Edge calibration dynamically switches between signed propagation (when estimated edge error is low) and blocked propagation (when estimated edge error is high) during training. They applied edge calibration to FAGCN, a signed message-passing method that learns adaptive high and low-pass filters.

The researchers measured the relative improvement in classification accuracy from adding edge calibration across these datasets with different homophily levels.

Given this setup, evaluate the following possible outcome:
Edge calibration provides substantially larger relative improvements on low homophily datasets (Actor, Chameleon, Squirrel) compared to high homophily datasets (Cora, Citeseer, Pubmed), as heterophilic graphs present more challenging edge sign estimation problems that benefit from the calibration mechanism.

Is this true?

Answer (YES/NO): YES